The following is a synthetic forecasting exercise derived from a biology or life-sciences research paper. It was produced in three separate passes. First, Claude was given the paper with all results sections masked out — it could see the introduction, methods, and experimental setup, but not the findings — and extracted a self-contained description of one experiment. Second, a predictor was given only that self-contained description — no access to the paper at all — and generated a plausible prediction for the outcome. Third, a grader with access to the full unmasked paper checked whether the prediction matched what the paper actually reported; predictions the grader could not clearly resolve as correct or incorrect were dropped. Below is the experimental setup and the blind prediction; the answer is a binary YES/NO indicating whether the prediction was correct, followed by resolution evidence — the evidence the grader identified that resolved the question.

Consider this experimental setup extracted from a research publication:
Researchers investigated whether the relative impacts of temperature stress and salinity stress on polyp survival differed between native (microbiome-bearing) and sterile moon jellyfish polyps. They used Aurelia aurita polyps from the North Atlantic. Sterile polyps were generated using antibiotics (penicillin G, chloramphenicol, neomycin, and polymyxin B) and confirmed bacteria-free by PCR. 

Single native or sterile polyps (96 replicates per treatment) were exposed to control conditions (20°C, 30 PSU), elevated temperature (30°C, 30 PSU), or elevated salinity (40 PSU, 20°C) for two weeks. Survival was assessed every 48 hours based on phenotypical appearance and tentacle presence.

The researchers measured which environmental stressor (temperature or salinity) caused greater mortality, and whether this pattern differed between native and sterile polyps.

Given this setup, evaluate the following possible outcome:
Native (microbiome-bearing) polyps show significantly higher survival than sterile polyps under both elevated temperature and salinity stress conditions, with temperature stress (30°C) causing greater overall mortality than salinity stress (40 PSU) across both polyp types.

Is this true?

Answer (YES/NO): YES